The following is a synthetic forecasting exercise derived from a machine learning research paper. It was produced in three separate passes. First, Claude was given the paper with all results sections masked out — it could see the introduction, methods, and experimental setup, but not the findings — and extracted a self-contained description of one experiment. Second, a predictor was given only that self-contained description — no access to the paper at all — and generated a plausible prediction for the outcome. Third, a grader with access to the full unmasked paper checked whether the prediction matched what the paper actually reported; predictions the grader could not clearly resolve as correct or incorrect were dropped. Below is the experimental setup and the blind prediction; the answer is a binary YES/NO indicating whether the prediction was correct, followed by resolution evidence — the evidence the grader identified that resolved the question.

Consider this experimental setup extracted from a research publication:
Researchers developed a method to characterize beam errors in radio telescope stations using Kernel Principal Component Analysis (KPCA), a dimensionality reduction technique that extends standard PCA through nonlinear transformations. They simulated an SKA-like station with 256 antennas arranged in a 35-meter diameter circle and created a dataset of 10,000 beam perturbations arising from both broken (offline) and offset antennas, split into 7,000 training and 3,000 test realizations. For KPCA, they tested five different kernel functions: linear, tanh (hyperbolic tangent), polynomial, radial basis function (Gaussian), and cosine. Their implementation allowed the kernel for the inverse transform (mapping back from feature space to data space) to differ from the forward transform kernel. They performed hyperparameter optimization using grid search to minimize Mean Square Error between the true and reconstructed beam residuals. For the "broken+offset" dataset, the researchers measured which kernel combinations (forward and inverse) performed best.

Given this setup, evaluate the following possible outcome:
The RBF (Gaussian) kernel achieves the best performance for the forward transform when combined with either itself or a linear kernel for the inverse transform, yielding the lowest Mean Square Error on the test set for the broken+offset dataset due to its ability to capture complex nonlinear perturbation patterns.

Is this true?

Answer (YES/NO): NO